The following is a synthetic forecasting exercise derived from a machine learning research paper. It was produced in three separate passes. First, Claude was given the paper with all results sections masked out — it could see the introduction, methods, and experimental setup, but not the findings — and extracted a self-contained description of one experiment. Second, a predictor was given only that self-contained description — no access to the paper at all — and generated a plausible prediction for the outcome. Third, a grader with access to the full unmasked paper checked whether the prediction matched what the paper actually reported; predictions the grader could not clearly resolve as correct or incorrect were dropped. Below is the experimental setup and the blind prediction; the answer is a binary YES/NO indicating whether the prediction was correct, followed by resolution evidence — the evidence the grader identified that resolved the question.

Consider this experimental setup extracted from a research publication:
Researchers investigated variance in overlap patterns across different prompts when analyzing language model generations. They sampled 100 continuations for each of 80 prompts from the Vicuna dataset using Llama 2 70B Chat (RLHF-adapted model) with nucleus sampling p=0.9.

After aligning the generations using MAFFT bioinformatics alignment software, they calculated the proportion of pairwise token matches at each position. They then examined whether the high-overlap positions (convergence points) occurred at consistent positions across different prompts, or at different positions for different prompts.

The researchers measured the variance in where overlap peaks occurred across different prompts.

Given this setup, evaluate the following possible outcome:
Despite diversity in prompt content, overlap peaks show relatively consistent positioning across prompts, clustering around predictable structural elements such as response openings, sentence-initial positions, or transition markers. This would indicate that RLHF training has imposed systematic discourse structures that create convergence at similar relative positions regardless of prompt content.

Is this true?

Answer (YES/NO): NO